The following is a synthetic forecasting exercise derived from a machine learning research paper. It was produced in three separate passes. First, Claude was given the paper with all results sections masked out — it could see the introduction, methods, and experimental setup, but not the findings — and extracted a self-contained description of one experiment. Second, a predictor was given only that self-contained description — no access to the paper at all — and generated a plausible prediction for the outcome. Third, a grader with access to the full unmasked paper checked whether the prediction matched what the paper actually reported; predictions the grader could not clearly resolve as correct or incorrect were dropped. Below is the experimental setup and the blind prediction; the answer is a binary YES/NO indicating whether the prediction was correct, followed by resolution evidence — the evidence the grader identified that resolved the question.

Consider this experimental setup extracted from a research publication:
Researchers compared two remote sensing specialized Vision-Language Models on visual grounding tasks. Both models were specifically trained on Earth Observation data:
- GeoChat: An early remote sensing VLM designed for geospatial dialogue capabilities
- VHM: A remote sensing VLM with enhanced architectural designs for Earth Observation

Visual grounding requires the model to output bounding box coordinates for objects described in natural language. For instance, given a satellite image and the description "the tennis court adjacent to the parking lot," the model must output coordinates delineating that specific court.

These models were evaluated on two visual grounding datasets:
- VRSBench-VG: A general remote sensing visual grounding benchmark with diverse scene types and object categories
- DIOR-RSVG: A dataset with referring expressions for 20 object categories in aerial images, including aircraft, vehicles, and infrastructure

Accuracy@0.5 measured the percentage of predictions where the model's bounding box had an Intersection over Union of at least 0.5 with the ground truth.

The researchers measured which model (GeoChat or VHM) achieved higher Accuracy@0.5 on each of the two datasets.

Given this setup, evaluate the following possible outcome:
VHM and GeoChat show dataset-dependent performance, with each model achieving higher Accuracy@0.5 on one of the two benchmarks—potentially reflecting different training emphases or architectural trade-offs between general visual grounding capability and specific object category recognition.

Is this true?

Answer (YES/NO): YES